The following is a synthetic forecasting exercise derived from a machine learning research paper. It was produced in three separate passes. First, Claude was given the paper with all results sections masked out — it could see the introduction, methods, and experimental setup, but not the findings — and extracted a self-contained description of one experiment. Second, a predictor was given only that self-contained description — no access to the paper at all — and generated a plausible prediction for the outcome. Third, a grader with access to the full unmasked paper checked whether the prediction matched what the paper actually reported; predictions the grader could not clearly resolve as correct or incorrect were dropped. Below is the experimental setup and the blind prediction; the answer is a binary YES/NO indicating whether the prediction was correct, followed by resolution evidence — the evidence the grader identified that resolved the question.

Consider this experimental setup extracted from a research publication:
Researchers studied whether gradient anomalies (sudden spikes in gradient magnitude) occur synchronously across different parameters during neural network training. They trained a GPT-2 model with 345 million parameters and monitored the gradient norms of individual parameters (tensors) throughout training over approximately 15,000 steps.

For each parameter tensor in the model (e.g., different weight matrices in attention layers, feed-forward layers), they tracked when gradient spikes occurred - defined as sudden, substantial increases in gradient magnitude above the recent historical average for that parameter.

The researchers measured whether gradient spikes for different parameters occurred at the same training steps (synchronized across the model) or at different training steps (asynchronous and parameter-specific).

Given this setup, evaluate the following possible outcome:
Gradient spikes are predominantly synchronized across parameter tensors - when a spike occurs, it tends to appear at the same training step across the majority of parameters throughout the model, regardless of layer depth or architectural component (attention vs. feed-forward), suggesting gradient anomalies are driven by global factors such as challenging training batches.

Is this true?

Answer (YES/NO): NO